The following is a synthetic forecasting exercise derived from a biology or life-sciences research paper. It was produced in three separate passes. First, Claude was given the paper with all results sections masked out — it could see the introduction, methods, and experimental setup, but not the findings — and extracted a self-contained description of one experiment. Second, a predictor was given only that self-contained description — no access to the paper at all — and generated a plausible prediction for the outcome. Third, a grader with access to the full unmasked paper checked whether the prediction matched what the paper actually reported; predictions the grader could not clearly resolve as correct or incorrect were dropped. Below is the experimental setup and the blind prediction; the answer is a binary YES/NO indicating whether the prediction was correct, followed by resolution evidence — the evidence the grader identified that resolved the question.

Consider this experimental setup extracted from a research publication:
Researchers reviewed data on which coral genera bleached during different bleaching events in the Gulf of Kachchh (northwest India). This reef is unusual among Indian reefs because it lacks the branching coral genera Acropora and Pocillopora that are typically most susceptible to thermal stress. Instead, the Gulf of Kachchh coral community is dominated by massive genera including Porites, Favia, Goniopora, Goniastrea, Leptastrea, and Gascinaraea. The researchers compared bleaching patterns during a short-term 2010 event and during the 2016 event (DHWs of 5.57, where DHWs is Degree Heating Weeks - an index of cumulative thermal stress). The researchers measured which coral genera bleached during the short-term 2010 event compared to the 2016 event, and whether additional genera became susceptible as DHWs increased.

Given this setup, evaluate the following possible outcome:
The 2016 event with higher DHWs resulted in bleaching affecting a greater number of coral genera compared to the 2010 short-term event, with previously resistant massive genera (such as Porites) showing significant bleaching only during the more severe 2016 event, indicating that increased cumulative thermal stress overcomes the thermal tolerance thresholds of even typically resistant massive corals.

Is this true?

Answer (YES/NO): NO